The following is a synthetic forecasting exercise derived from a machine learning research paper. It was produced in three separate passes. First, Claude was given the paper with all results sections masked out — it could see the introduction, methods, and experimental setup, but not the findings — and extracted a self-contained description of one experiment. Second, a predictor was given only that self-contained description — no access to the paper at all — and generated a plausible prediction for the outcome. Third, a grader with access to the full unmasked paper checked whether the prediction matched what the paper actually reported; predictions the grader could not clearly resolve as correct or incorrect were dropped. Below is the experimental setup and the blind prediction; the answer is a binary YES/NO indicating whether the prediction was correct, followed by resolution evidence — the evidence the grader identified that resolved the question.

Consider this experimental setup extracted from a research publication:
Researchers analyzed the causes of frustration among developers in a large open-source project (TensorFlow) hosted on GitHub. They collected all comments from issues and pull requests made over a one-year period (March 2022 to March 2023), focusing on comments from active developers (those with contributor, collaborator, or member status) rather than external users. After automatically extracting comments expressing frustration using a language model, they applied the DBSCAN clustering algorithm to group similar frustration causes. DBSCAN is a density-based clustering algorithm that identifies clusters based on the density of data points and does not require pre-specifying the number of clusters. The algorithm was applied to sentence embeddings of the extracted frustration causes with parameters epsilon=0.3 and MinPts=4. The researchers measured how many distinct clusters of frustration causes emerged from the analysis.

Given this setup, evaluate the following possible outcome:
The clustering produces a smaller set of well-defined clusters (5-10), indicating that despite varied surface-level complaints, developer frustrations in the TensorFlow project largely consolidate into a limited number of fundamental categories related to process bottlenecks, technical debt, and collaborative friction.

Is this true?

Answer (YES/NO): NO